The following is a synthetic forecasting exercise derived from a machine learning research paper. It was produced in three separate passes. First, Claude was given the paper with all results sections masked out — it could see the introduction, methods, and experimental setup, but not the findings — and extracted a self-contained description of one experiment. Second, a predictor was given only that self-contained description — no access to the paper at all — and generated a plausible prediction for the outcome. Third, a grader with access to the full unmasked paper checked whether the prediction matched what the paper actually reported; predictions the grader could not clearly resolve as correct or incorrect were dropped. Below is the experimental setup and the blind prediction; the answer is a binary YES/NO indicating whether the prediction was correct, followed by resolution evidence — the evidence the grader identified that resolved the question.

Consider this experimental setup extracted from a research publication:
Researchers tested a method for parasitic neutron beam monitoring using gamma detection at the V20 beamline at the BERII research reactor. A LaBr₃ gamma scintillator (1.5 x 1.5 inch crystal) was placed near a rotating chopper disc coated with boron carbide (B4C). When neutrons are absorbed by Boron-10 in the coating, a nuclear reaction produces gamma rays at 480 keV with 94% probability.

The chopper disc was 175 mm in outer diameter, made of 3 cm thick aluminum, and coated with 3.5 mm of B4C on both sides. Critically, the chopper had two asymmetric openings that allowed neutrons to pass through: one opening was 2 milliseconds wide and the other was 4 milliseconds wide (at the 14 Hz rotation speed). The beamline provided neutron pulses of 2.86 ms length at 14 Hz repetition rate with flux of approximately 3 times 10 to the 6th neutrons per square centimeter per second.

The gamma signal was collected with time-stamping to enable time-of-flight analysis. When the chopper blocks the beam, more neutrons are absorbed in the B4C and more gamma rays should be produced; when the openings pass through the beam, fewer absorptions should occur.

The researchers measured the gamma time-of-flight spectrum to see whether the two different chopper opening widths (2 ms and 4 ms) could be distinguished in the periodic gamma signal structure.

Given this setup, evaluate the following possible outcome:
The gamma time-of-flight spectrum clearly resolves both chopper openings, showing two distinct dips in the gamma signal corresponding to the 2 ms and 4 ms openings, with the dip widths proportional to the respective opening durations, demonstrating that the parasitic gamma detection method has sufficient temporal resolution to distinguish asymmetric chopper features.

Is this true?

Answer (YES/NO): NO